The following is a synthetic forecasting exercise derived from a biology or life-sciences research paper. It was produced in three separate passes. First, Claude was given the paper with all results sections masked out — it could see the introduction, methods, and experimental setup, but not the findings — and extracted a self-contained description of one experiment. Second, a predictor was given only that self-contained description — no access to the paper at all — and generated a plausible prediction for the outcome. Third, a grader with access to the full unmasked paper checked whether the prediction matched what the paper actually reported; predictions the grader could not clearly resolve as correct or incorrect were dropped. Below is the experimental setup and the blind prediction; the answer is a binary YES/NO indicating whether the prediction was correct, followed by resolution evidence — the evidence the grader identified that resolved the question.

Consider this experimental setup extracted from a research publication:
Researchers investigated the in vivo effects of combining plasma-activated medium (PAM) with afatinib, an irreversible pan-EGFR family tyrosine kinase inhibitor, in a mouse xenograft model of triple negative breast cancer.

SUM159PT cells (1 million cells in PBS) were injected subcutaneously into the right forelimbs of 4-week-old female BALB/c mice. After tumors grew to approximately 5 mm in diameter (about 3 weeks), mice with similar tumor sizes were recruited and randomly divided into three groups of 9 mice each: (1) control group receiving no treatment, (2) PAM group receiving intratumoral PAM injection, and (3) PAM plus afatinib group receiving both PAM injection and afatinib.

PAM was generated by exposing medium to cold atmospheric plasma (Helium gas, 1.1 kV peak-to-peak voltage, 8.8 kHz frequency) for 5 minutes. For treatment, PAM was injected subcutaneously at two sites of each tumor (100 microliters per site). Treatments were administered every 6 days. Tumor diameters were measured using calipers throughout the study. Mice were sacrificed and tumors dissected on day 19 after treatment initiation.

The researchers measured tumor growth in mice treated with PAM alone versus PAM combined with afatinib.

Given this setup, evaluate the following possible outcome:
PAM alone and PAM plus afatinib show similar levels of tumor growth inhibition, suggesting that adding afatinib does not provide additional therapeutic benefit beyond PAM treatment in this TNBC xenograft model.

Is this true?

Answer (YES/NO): NO